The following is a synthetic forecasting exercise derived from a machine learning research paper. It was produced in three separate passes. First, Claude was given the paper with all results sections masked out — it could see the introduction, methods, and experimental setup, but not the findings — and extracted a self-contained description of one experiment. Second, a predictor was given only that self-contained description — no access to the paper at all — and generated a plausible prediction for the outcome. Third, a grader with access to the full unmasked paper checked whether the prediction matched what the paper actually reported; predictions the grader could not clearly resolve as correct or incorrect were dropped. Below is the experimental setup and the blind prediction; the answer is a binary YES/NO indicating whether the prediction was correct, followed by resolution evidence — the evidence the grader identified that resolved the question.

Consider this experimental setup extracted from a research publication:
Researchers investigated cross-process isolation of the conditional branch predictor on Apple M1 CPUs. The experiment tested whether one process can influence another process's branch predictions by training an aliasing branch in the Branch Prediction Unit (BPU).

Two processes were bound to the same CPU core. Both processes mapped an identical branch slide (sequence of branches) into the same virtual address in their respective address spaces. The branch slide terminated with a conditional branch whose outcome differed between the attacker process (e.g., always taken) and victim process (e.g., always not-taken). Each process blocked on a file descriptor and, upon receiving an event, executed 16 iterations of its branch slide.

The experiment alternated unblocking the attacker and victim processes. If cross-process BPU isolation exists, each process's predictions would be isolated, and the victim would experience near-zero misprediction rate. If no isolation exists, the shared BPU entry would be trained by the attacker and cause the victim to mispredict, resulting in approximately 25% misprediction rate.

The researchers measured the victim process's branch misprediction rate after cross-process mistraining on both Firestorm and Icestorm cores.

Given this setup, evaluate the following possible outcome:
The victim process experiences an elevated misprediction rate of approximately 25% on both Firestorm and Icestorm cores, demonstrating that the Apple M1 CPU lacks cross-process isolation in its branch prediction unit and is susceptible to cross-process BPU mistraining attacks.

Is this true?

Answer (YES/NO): YES